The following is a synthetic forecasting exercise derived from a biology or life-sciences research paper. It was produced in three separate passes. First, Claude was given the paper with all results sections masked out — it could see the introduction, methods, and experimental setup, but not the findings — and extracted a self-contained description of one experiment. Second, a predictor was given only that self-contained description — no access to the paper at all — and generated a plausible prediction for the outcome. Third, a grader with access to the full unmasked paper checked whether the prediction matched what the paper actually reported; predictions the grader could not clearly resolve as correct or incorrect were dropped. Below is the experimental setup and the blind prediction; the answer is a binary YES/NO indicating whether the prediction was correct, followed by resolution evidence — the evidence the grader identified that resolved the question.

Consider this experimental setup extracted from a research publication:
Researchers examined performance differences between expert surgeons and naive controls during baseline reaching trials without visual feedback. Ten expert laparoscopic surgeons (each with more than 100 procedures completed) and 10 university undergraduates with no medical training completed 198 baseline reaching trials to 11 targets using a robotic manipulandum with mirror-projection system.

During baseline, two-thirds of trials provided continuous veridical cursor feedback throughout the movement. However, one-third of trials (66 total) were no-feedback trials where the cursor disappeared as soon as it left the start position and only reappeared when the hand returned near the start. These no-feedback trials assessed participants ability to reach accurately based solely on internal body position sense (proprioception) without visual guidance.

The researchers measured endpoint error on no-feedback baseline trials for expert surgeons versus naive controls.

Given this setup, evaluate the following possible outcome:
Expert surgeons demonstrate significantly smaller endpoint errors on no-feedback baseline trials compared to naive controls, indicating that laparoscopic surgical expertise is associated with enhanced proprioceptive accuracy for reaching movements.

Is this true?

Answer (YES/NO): YES